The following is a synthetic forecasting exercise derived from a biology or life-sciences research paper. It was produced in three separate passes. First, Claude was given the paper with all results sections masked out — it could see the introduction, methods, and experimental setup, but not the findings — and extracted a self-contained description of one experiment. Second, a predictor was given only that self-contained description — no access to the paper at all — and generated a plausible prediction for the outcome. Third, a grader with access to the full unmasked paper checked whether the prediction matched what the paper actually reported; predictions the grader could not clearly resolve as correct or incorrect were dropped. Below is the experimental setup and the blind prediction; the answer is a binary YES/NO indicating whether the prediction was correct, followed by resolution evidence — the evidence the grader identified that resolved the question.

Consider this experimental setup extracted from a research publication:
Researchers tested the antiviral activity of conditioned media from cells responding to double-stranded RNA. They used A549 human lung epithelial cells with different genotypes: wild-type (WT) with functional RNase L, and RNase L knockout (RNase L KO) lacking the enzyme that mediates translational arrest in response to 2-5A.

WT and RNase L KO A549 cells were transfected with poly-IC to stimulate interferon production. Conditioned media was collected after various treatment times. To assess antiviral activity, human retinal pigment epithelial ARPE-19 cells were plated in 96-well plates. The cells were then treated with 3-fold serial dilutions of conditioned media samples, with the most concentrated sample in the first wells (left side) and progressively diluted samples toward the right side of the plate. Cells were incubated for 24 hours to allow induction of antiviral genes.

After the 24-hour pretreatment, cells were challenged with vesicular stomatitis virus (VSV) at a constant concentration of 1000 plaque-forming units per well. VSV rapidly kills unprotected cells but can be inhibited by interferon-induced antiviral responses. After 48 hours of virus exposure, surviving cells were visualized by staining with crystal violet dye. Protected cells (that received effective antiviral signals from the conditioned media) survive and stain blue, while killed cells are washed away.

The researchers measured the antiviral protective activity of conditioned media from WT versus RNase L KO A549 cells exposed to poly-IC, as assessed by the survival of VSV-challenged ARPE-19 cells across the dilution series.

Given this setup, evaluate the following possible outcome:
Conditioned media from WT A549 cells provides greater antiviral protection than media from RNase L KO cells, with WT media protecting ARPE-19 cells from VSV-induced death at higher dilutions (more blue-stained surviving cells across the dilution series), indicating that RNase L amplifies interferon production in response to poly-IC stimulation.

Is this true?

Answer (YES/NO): NO